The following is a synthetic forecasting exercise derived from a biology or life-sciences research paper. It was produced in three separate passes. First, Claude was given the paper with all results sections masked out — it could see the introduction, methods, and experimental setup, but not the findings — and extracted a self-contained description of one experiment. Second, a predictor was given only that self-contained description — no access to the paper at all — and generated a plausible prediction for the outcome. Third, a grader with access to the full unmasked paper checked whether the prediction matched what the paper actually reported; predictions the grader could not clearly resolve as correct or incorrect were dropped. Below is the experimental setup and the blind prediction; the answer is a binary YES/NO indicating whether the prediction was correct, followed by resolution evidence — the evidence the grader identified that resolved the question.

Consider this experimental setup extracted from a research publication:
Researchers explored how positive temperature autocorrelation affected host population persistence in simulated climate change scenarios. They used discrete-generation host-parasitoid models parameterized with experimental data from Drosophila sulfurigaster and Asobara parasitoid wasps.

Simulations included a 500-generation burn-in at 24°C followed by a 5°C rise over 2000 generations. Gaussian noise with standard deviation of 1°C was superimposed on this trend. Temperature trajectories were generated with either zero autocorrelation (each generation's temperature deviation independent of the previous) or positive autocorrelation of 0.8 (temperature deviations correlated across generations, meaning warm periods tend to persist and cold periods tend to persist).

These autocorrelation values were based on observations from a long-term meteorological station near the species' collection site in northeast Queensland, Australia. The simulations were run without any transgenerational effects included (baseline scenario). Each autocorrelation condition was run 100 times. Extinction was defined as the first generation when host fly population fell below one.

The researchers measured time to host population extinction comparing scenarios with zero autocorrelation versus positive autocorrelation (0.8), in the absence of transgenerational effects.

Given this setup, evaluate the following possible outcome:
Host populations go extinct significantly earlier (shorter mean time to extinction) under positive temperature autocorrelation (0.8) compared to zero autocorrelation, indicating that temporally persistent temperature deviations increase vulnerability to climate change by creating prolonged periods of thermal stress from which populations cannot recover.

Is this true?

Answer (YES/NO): YES